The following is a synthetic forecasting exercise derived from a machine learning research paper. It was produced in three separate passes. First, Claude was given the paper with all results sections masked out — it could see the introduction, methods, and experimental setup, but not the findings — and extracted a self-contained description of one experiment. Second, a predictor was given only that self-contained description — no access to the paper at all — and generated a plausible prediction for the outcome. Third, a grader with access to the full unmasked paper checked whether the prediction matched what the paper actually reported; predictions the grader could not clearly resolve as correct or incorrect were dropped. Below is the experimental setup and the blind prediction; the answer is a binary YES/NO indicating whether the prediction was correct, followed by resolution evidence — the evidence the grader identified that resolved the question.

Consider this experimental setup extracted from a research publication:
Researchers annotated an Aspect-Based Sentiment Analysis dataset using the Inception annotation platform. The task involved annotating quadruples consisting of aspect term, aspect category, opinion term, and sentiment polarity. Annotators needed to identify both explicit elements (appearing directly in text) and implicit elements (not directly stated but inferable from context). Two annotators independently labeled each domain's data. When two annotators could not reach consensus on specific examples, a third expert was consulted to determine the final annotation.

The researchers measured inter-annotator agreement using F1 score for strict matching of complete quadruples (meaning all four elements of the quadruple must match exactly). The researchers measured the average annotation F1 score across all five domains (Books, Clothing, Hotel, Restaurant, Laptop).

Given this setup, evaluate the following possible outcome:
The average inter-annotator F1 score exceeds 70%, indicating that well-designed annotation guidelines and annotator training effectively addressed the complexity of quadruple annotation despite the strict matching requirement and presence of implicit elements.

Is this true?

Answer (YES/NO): NO